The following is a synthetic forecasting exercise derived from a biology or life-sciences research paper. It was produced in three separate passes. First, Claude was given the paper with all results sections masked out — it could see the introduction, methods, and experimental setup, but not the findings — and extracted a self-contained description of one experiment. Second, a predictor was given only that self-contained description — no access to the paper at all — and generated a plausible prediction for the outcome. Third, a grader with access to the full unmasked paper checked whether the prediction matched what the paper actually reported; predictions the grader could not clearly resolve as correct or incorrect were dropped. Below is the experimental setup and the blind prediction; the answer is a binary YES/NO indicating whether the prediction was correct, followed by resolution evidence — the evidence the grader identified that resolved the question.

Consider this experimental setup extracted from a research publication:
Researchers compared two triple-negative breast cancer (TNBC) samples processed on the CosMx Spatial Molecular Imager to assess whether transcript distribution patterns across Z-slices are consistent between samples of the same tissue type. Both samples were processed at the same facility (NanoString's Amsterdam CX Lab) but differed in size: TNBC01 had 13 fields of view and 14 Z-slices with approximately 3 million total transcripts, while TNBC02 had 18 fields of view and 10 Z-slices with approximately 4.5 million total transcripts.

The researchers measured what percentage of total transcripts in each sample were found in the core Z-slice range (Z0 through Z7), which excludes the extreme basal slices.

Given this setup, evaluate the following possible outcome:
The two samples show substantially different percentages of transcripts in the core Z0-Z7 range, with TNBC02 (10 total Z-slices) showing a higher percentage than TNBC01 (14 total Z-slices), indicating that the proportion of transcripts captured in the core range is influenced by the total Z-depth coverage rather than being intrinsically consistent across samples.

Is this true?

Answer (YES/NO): NO